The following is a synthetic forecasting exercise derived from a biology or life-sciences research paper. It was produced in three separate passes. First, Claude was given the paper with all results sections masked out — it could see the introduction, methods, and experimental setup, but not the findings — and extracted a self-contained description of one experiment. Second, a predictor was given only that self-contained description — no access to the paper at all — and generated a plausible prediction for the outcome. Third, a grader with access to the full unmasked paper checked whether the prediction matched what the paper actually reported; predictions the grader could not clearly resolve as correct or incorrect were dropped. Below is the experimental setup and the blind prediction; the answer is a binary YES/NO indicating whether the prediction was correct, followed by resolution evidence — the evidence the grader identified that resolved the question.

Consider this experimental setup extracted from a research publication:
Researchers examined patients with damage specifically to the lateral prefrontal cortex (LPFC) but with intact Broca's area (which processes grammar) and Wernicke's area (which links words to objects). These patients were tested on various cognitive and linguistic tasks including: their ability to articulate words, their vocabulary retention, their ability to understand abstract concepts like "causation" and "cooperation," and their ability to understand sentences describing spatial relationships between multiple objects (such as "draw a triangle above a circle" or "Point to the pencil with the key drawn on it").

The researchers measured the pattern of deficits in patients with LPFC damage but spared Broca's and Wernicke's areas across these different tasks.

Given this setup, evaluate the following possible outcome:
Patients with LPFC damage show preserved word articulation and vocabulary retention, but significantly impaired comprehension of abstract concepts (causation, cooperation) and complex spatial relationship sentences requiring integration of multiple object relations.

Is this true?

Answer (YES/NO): NO